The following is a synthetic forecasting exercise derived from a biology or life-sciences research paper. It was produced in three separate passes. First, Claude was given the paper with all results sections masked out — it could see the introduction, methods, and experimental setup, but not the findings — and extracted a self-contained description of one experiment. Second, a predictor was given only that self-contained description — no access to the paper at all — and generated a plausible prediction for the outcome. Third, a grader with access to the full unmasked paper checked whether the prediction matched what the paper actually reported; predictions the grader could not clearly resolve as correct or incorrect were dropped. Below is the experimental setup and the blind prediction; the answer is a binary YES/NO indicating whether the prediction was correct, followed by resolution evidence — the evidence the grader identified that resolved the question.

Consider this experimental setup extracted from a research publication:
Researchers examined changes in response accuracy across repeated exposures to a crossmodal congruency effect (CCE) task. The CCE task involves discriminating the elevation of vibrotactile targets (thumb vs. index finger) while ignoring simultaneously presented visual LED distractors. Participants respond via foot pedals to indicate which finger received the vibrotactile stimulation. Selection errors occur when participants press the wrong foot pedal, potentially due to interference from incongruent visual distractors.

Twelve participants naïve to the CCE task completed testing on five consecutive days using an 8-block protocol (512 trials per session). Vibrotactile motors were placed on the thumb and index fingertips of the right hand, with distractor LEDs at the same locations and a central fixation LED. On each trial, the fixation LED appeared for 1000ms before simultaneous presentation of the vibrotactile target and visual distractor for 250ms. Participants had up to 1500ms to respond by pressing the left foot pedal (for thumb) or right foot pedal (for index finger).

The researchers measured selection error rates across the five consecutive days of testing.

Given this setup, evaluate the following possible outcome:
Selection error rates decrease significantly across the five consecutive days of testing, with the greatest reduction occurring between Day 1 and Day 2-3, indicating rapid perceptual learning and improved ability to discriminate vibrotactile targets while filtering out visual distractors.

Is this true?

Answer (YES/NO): NO